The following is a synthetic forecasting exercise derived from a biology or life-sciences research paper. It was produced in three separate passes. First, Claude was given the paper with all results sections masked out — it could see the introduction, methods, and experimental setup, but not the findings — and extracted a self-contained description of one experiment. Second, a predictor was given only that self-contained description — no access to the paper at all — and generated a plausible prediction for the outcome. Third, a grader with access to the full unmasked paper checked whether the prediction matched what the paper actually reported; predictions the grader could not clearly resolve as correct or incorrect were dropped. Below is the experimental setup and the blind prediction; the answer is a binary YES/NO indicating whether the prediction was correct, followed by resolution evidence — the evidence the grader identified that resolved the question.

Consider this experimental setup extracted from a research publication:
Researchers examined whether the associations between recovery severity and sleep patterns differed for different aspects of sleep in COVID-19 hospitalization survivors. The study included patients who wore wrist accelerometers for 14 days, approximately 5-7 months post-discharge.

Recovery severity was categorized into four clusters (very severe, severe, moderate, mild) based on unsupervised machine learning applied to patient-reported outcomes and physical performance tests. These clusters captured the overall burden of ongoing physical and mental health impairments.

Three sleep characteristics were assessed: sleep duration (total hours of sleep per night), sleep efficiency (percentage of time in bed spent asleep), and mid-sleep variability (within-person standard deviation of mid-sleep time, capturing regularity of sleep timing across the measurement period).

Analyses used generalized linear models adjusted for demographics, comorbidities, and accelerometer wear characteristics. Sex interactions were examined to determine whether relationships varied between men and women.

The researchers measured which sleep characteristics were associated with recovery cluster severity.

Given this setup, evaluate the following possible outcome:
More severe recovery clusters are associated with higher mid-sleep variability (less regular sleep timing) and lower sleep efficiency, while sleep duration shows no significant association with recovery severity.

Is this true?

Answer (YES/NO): NO